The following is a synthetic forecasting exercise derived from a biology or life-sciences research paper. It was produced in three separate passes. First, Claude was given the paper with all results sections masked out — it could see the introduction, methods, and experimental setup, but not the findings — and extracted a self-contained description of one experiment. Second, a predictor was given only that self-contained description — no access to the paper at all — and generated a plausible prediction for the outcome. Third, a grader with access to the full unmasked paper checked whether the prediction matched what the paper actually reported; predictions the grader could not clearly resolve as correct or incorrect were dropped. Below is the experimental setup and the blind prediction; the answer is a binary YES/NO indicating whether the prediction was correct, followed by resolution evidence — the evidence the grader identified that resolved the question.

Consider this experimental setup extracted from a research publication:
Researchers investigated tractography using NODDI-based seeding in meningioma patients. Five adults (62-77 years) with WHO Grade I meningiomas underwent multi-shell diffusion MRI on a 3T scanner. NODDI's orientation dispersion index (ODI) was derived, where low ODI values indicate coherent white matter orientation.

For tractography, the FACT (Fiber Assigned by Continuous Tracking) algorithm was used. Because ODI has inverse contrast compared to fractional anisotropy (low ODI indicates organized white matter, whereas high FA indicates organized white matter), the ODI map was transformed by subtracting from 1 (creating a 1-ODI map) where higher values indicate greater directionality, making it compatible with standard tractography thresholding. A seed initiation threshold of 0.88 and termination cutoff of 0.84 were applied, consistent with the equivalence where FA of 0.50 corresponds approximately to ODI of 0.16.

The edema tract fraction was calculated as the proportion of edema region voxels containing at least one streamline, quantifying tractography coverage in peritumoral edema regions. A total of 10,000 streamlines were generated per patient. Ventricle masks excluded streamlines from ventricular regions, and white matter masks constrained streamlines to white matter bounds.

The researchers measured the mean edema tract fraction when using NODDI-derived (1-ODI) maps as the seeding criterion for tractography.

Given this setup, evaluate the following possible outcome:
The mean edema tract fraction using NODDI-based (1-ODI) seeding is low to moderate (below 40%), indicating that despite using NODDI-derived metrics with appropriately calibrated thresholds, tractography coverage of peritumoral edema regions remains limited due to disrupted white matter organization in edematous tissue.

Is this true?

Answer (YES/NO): NO